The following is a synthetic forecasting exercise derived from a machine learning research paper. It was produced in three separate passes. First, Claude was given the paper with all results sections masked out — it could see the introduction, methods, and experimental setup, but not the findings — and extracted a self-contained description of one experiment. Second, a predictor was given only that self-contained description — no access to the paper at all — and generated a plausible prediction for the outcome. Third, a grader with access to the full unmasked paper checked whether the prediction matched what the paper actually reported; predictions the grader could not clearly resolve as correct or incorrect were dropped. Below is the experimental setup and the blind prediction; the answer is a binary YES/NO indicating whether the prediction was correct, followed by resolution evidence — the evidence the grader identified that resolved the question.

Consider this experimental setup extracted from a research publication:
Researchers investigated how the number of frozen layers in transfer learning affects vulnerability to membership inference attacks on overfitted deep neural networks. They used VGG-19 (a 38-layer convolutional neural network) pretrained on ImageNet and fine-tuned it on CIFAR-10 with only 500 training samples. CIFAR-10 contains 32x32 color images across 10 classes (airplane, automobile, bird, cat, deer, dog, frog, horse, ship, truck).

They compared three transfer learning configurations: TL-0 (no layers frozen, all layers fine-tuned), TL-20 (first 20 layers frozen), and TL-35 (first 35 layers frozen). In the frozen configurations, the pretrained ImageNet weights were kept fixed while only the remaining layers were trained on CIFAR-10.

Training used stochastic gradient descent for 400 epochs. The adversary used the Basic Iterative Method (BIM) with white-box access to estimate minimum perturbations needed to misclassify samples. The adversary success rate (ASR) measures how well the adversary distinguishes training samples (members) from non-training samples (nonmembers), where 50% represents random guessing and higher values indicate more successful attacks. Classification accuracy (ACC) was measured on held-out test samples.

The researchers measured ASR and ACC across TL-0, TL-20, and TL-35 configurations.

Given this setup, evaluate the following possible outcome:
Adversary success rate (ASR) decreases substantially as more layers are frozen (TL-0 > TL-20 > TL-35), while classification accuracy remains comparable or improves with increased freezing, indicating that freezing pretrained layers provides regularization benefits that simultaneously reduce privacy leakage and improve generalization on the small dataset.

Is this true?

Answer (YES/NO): NO